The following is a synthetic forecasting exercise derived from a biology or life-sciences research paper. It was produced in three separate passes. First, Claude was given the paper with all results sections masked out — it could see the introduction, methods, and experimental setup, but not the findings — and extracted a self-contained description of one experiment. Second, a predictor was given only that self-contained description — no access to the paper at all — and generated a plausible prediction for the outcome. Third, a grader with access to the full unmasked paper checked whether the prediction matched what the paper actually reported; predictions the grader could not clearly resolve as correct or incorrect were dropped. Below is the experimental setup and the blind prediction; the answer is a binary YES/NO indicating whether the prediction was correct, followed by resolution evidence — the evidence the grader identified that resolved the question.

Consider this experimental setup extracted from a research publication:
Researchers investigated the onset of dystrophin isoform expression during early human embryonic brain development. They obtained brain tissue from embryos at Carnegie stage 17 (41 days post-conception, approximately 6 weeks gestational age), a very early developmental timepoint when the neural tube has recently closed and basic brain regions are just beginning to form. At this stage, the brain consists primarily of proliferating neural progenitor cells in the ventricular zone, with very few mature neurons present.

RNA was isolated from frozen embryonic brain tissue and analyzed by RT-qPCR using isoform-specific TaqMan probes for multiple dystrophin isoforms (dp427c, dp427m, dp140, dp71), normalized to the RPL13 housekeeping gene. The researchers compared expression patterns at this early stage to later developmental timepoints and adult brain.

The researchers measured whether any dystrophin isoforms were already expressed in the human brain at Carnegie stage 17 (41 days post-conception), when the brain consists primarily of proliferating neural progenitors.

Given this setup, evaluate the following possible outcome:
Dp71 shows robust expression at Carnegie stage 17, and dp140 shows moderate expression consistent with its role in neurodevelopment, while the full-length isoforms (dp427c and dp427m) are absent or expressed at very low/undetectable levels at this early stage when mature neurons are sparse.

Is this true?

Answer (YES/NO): NO